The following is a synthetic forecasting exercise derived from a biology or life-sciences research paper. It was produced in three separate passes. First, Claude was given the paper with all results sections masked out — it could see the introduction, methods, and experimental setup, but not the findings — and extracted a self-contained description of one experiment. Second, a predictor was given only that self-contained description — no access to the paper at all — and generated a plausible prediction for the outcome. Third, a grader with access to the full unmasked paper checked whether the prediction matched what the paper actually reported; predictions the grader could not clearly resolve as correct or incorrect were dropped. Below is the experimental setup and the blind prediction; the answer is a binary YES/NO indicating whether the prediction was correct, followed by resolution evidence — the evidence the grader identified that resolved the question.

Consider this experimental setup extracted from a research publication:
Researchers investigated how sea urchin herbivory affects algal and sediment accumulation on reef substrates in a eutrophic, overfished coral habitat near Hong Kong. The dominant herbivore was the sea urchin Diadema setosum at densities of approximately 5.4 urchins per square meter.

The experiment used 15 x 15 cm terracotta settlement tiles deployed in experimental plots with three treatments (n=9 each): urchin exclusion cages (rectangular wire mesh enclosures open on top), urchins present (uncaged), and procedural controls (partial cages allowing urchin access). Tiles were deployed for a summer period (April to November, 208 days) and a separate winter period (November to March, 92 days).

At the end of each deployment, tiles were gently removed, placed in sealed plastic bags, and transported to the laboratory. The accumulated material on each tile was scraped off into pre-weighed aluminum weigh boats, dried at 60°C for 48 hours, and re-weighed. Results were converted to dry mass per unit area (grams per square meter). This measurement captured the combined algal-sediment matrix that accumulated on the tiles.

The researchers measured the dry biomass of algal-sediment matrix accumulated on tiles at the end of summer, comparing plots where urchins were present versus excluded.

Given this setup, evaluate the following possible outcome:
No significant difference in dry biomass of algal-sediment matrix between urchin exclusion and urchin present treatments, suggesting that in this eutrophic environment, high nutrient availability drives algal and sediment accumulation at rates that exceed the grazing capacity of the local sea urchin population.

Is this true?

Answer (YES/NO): NO